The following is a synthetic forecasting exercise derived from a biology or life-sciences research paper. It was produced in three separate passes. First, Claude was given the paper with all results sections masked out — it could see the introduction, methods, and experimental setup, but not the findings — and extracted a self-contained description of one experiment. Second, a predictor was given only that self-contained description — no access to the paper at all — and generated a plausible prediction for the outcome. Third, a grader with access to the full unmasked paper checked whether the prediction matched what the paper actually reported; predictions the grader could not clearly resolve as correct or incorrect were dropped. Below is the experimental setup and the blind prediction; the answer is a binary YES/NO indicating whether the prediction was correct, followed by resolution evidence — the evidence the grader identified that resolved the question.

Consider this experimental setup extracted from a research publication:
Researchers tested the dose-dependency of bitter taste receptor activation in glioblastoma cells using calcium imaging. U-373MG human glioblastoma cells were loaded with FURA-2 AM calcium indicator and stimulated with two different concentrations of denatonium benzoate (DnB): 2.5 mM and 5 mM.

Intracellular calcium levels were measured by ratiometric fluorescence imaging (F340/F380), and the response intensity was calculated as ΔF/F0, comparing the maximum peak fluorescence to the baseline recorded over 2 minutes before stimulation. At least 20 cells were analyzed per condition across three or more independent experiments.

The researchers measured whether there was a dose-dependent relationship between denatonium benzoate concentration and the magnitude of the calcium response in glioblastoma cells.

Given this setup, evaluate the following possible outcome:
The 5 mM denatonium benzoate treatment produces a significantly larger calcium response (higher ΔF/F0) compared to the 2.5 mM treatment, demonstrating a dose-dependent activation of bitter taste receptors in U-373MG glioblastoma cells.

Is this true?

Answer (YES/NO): YES